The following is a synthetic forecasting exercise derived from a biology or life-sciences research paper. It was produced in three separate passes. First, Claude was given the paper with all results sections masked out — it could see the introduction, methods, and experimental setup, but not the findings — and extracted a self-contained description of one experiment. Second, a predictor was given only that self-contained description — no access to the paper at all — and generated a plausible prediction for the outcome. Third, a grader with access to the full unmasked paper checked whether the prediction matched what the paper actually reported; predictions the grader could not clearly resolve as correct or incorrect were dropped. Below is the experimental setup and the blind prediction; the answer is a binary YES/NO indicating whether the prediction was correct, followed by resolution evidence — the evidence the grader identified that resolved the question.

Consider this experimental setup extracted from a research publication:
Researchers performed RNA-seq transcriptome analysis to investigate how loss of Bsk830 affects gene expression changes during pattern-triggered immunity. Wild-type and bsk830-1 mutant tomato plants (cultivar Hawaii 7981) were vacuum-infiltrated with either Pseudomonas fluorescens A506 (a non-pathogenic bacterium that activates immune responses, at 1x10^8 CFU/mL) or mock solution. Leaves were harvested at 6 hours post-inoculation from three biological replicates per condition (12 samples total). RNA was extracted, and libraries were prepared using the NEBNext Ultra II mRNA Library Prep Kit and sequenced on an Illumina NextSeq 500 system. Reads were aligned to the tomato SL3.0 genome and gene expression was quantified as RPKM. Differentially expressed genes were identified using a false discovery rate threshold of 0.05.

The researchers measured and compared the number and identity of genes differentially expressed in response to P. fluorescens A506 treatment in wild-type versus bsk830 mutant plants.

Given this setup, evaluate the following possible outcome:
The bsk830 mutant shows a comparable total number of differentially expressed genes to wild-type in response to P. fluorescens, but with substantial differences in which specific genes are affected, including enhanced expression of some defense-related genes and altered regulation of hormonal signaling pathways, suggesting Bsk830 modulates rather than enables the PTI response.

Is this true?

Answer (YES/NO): NO